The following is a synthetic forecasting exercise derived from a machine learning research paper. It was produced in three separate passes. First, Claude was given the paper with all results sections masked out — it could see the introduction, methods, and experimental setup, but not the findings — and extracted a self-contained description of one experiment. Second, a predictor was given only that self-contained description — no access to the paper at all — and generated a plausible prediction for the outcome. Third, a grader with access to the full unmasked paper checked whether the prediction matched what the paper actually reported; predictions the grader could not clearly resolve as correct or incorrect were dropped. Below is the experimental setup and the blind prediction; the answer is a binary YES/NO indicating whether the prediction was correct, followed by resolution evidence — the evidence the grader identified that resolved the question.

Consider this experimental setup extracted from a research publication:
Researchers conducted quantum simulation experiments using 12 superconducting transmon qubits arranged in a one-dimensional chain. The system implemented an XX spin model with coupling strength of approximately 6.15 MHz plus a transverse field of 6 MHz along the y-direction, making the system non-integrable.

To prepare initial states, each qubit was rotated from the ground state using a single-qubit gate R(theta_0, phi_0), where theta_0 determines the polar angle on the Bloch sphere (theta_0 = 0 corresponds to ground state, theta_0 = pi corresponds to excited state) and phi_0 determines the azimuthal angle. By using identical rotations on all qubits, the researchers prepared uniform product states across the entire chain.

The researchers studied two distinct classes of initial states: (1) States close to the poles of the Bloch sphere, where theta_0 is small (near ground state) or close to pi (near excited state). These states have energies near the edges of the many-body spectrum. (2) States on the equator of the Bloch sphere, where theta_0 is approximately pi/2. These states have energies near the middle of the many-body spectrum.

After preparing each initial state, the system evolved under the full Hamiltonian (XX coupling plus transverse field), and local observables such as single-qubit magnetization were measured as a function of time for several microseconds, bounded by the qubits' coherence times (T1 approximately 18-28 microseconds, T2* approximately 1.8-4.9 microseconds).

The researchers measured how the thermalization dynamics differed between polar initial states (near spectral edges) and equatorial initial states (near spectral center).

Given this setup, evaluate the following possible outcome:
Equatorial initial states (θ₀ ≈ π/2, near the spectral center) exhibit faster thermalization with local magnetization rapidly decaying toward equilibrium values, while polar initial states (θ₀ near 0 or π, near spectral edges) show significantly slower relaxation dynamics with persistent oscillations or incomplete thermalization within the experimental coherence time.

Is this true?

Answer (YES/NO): NO